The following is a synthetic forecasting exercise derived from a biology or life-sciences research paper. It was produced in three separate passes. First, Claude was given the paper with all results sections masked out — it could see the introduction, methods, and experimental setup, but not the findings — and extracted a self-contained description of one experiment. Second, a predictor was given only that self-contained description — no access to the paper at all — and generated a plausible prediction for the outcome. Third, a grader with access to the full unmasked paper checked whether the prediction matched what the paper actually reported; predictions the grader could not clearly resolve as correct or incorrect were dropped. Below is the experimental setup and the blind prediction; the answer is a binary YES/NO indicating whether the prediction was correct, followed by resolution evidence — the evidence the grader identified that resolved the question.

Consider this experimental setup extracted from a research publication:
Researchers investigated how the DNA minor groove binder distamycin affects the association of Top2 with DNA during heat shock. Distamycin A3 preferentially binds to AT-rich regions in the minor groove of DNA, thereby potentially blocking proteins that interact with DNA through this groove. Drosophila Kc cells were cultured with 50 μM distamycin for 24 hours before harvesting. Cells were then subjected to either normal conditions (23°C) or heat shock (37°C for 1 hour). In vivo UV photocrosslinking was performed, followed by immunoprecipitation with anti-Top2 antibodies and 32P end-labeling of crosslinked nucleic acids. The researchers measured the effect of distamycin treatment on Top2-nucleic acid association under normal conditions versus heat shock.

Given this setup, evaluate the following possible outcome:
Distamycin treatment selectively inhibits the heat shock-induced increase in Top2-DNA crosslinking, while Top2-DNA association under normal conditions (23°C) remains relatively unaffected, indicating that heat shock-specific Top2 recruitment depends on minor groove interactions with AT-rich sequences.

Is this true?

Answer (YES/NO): YES